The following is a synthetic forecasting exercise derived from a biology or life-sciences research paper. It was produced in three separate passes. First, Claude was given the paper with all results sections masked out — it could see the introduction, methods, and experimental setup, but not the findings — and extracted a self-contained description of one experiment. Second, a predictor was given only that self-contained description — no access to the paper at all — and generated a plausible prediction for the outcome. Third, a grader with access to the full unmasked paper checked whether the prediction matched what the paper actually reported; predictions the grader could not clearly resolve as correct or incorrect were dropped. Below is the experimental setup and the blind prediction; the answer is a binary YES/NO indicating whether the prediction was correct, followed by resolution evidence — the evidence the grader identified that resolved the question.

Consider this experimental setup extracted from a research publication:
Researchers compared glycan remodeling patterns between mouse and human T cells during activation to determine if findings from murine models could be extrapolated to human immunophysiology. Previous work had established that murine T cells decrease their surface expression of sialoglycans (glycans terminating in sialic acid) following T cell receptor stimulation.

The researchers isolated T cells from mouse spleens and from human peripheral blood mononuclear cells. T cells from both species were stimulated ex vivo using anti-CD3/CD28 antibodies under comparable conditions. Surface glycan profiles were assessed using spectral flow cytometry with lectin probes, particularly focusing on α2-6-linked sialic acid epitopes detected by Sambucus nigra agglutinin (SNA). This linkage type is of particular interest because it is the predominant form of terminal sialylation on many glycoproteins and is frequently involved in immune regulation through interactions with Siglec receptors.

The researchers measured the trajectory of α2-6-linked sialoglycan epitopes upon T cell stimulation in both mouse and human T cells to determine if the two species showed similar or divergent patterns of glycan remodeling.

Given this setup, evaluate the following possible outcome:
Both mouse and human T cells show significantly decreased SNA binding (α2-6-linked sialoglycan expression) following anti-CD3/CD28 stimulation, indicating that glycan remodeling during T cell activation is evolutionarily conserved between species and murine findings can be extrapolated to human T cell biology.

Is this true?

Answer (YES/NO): NO